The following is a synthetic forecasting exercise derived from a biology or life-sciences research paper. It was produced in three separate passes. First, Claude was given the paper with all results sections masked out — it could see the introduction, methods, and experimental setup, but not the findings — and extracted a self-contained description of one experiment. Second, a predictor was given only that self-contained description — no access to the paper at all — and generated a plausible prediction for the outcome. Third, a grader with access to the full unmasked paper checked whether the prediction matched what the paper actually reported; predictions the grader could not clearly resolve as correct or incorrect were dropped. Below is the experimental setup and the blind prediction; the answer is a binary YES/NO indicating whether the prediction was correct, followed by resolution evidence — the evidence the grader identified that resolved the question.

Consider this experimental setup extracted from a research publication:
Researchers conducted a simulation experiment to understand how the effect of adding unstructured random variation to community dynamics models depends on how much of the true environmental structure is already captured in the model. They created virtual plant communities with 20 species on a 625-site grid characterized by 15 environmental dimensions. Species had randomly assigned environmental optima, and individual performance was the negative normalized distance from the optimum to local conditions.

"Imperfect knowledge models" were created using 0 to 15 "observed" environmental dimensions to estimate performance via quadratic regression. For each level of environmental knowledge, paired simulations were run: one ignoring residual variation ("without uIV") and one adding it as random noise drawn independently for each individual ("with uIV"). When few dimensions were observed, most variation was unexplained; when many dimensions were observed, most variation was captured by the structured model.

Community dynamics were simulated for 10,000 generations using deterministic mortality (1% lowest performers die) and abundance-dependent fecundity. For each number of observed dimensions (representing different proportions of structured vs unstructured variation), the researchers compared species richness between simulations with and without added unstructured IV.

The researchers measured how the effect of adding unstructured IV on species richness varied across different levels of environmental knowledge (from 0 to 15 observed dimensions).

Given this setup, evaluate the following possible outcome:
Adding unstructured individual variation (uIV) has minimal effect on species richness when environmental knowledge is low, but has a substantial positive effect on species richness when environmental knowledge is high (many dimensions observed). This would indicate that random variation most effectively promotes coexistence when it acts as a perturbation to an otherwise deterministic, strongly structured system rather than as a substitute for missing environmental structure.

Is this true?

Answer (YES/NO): NO